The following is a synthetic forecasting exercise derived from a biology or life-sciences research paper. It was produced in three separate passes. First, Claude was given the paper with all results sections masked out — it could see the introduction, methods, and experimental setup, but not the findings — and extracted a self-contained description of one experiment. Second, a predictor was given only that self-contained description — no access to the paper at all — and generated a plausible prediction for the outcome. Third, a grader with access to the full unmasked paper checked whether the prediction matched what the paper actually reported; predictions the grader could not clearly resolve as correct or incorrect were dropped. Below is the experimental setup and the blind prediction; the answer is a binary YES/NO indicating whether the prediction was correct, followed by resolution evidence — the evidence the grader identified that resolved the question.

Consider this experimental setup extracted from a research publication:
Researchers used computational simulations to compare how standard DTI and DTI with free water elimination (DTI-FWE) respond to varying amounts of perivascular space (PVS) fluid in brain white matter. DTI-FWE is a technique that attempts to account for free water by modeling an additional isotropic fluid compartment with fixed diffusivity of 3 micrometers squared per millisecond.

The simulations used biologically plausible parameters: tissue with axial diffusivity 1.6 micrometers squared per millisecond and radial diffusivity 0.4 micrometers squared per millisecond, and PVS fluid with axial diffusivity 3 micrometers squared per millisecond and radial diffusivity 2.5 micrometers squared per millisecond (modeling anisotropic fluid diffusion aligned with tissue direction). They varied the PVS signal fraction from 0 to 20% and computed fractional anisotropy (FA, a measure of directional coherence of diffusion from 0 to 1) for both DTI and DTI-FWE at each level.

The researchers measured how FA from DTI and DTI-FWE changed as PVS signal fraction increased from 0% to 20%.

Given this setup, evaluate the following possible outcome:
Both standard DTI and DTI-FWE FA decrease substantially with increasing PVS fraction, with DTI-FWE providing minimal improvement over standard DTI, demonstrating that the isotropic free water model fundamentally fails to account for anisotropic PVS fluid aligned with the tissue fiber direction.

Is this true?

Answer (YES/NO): NO